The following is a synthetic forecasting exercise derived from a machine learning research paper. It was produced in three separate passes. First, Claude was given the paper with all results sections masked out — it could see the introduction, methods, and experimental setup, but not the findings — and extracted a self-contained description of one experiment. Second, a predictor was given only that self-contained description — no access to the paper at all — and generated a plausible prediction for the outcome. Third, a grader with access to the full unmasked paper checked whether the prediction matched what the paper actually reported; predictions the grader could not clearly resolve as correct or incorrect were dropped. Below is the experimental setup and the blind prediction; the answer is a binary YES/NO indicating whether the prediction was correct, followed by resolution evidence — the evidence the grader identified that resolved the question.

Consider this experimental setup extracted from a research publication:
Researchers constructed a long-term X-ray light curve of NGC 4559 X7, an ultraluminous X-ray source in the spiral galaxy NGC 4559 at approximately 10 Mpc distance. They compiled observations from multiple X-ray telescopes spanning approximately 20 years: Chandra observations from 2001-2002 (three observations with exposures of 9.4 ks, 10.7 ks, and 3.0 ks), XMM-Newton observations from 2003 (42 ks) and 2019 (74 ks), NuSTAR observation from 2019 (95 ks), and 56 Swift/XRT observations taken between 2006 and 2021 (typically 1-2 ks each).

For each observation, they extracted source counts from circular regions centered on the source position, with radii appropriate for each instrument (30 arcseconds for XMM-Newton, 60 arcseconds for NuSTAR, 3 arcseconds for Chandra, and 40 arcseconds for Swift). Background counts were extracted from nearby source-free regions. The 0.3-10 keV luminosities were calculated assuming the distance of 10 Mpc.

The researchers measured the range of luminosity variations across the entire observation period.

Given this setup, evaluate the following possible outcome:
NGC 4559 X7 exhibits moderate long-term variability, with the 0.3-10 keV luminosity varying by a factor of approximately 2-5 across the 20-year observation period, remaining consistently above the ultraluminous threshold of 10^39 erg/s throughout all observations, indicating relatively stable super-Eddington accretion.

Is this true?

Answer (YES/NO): NO